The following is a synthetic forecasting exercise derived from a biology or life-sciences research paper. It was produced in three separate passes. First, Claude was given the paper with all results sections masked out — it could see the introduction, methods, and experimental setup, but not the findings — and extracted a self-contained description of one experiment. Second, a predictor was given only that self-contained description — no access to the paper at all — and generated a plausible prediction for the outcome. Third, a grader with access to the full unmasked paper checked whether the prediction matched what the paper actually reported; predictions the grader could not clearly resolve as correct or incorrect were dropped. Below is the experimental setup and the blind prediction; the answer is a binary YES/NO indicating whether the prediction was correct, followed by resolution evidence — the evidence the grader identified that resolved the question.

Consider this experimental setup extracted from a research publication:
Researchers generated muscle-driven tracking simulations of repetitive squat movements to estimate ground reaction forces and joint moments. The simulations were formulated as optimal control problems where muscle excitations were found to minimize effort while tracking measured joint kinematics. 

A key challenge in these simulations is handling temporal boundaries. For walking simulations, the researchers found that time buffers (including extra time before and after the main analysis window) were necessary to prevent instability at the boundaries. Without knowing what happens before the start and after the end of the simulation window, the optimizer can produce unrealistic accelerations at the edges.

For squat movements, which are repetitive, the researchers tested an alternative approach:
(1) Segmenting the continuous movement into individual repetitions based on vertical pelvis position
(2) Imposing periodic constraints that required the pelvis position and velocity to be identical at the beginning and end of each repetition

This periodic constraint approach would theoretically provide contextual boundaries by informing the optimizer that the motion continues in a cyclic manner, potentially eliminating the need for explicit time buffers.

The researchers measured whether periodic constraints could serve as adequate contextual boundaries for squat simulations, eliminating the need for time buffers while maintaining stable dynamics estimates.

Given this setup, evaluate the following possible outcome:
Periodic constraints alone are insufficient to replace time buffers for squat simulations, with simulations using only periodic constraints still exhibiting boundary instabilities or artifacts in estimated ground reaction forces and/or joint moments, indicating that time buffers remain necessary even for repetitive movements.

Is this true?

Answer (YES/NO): NO